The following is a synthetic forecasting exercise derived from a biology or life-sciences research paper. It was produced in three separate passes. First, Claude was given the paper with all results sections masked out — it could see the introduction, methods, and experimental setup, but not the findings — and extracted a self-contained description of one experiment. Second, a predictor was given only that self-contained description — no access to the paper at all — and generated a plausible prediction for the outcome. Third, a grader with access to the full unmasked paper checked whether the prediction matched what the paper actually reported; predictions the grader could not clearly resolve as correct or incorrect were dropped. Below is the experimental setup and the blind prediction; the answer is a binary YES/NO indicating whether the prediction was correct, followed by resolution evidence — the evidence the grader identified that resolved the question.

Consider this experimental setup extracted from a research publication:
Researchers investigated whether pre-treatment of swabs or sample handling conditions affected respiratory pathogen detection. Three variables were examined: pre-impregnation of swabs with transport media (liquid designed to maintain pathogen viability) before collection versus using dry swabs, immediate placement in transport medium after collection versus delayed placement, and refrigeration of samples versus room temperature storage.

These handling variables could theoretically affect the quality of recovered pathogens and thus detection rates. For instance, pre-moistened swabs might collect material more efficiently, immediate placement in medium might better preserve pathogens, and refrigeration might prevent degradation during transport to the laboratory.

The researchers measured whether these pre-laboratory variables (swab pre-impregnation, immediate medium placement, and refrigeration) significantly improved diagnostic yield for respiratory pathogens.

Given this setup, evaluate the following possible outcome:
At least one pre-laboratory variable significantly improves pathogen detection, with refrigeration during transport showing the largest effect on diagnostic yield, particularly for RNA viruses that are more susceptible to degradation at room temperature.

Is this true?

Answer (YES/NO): NO